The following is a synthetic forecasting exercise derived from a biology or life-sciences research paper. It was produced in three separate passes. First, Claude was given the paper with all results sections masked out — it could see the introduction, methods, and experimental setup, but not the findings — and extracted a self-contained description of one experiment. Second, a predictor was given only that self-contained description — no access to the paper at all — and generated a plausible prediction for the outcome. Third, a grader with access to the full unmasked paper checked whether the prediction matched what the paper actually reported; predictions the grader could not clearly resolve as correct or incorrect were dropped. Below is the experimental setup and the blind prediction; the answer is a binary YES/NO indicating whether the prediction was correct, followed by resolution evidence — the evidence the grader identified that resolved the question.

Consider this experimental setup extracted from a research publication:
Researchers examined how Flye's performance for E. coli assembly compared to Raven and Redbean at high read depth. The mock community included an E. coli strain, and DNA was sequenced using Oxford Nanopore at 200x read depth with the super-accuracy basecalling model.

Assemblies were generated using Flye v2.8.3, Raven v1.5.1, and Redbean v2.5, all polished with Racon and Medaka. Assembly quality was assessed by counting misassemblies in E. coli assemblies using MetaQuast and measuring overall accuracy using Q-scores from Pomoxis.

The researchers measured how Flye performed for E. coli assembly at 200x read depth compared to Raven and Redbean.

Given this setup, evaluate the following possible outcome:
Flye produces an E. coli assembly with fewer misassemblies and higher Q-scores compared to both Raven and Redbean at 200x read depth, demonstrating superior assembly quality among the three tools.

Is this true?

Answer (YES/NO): YES